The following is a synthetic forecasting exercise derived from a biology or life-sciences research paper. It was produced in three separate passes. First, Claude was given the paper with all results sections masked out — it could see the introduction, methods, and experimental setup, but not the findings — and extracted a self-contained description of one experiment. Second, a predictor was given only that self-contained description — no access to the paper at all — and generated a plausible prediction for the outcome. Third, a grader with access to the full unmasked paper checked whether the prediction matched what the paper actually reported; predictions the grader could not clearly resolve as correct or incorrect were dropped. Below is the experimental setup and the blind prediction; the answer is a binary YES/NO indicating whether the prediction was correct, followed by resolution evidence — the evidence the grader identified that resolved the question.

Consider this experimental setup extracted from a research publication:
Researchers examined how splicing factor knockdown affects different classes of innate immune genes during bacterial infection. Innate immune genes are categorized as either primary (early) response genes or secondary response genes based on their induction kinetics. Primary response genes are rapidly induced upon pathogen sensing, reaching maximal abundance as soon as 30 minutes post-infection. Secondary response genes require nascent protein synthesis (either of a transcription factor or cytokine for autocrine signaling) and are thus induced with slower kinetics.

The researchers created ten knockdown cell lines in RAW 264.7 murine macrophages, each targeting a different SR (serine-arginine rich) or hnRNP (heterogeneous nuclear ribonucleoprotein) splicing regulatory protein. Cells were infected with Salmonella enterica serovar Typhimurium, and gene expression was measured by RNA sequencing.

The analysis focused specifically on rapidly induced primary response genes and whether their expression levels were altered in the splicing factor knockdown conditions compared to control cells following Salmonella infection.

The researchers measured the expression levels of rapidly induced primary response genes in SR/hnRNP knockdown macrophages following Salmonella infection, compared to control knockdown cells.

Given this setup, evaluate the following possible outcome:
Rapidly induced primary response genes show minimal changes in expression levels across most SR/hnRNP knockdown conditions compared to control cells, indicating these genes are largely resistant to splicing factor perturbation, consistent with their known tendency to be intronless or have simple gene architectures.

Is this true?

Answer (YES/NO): NO